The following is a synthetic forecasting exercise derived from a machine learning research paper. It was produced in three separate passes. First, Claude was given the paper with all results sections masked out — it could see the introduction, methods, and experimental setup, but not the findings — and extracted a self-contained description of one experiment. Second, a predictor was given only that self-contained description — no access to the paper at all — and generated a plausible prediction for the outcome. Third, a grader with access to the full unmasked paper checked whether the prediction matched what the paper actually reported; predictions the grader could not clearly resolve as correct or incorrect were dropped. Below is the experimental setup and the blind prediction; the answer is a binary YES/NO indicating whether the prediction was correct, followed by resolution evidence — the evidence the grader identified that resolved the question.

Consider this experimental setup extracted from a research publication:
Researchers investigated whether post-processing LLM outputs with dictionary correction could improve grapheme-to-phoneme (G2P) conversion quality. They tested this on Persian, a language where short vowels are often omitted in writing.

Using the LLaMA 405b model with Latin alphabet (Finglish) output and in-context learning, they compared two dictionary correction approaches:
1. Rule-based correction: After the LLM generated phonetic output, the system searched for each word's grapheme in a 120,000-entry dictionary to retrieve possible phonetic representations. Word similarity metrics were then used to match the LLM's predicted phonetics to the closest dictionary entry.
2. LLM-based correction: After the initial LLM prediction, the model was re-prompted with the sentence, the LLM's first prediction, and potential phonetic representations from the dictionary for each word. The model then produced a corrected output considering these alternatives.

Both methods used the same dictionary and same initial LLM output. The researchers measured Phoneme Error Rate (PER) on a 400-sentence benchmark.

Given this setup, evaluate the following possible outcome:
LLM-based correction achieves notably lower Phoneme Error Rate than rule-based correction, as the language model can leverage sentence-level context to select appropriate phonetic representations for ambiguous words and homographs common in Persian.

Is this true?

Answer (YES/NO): YES